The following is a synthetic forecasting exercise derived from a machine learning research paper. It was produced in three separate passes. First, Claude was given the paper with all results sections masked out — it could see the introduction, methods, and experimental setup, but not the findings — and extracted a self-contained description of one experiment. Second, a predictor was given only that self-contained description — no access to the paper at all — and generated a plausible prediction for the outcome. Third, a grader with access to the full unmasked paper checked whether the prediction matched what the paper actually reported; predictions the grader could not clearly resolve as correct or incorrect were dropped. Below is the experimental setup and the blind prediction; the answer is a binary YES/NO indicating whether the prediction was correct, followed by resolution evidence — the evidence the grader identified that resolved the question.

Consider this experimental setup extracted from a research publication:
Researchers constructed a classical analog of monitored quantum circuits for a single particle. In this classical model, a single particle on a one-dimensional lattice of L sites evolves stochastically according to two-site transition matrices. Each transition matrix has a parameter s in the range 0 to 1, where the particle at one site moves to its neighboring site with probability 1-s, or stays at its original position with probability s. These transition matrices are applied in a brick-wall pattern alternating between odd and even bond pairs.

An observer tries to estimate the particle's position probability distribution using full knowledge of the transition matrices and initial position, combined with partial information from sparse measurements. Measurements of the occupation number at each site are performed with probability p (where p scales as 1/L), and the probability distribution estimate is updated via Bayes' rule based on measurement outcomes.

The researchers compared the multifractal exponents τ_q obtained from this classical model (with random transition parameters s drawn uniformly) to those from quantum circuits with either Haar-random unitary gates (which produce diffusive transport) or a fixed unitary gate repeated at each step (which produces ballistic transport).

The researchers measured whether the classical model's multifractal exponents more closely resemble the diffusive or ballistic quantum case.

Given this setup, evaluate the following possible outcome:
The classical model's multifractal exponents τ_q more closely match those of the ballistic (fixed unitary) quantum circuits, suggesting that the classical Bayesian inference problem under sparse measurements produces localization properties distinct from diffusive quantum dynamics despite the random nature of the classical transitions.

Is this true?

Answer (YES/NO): NO